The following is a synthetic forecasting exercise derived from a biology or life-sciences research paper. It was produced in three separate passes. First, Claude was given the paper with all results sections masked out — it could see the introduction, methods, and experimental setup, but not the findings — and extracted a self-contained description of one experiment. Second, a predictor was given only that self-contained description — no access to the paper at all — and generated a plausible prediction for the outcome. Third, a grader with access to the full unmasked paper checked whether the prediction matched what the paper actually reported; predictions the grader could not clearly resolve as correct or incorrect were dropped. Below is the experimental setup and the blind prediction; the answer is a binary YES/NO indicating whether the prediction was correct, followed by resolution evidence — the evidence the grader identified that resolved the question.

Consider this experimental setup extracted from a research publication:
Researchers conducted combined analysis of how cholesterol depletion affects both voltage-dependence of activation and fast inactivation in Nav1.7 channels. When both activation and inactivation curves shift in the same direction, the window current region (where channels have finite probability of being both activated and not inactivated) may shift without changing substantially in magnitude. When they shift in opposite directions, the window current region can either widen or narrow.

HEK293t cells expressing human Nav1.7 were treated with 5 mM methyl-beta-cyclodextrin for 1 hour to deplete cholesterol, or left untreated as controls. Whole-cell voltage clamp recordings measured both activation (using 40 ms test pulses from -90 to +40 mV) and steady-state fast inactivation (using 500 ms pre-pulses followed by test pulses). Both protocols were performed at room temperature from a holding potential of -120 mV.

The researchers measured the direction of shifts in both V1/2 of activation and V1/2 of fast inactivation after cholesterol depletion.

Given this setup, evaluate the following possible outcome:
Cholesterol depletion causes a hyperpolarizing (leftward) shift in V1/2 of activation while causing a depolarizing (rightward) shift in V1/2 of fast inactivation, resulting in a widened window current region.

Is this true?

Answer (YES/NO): NO